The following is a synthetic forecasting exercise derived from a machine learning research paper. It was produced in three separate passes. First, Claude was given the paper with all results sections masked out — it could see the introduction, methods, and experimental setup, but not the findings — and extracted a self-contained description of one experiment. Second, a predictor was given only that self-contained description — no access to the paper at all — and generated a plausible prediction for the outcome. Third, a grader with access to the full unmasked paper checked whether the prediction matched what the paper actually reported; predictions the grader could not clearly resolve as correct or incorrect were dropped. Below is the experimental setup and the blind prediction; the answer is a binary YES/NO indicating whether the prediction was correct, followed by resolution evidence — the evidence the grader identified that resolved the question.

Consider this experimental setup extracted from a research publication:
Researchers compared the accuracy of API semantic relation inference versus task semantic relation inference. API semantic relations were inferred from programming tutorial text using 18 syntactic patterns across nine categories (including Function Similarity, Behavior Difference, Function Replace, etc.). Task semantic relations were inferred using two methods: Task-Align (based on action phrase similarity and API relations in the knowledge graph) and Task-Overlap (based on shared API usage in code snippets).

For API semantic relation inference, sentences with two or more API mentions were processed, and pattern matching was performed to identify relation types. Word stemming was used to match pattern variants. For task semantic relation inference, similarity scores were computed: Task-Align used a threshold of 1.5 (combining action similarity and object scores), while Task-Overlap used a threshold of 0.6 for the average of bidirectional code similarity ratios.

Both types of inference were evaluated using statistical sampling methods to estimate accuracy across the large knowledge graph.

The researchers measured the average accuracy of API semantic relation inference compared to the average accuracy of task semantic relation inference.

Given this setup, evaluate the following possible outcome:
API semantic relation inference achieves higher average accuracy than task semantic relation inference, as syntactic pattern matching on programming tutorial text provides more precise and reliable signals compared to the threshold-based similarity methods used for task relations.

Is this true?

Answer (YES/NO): YES